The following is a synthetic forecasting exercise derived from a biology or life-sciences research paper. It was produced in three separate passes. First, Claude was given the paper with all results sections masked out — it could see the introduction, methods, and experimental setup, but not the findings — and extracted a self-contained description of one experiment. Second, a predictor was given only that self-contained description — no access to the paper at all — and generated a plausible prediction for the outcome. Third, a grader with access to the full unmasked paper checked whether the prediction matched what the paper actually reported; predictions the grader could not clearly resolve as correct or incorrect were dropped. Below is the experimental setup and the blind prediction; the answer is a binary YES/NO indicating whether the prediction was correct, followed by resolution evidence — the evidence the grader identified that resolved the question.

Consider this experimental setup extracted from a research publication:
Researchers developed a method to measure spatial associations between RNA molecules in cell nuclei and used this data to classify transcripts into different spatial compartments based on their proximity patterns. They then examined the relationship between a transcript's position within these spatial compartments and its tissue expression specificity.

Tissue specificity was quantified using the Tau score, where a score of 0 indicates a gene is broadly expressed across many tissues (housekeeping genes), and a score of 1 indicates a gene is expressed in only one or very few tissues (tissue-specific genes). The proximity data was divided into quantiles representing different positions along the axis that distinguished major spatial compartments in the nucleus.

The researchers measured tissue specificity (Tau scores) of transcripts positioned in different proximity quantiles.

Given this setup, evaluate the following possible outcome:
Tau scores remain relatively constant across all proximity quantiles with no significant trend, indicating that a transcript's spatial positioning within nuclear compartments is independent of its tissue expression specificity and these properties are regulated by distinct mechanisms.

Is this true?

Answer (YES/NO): NO